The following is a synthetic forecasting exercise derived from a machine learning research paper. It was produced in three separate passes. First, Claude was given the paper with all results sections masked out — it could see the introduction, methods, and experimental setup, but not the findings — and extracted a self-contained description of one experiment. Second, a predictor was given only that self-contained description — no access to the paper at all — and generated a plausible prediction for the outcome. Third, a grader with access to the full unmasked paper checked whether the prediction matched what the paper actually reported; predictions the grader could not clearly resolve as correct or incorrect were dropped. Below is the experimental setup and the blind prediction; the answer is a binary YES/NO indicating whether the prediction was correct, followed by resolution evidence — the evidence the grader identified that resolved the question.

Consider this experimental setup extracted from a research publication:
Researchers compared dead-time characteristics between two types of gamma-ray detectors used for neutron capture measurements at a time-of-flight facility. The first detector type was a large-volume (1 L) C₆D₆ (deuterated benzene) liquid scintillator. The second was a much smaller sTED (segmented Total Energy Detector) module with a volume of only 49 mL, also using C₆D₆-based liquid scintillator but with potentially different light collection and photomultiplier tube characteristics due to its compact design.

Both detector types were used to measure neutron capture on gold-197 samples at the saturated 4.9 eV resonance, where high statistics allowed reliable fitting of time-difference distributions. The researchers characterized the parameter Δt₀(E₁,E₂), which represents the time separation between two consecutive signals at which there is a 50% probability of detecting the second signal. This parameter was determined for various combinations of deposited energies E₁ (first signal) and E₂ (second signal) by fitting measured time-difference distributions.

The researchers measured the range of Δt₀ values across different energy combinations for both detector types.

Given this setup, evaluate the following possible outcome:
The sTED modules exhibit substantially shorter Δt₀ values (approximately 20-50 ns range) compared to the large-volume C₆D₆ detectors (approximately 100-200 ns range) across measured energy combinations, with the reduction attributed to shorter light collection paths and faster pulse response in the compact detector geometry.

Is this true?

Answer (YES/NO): NO